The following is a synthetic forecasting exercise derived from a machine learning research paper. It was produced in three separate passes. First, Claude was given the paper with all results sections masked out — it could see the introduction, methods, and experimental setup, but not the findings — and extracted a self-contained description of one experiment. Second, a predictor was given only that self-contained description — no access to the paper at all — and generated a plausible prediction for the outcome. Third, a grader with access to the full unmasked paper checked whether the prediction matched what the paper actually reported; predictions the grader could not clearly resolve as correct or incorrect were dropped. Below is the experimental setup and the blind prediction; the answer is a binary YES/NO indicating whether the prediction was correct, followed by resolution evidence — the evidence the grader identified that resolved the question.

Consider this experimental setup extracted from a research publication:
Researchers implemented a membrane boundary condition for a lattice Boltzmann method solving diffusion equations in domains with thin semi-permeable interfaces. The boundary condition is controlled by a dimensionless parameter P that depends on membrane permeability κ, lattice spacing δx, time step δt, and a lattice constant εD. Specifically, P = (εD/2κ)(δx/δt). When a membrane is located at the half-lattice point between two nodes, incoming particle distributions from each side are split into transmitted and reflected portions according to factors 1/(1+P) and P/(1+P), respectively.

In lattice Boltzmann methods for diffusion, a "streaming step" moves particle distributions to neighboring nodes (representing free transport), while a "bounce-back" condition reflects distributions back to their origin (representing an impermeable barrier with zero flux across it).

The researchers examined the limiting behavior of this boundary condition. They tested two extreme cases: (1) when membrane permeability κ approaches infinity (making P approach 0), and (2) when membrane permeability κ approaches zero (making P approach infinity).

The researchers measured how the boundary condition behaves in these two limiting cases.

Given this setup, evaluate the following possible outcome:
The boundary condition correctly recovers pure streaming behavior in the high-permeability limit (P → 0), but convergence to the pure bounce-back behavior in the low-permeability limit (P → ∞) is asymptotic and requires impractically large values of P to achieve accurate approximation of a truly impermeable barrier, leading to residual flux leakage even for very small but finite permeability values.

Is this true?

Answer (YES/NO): NO